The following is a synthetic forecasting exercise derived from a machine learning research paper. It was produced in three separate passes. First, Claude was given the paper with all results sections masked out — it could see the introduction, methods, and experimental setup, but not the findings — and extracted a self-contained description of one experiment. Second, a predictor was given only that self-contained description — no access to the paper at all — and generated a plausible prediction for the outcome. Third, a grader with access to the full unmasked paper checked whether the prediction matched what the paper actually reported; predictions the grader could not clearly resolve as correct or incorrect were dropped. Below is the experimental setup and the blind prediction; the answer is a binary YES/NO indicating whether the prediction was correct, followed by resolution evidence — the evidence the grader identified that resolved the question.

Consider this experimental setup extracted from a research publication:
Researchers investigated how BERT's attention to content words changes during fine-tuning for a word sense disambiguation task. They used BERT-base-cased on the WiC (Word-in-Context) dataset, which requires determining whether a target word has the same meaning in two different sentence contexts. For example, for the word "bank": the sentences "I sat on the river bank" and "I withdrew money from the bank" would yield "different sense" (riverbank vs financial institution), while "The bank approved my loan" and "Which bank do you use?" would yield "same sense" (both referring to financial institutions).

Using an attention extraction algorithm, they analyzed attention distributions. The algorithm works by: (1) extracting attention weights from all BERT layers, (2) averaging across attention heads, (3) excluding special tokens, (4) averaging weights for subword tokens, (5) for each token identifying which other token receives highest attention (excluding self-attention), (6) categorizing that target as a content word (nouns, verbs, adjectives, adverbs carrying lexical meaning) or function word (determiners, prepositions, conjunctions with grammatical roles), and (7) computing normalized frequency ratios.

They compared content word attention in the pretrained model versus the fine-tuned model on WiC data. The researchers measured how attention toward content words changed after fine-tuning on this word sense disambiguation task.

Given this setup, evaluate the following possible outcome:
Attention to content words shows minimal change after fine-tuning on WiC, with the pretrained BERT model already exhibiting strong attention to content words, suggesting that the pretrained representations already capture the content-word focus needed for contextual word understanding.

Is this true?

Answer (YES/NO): NO